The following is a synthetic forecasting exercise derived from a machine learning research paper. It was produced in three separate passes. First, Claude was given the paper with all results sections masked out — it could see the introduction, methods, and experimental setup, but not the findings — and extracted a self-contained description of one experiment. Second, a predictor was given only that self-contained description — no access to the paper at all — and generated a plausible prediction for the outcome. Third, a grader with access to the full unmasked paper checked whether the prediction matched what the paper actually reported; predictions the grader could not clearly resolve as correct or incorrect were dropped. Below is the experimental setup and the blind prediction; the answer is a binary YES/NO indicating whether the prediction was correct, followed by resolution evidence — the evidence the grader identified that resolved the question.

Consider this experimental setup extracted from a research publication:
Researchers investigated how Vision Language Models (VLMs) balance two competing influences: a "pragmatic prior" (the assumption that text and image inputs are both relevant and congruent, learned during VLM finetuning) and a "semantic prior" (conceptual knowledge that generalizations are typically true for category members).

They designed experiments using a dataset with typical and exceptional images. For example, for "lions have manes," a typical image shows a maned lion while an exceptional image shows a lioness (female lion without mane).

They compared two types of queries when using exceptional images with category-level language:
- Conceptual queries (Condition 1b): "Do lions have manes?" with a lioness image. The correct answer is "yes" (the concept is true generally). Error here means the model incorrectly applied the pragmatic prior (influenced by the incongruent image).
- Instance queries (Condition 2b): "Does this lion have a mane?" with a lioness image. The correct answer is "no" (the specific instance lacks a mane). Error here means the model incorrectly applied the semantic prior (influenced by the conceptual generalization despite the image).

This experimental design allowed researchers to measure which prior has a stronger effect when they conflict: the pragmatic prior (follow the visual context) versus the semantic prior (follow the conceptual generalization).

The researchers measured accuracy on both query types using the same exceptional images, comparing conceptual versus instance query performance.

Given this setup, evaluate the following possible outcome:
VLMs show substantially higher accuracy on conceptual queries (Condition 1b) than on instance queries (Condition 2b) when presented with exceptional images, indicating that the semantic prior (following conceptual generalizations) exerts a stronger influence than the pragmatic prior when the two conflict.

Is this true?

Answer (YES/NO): NO